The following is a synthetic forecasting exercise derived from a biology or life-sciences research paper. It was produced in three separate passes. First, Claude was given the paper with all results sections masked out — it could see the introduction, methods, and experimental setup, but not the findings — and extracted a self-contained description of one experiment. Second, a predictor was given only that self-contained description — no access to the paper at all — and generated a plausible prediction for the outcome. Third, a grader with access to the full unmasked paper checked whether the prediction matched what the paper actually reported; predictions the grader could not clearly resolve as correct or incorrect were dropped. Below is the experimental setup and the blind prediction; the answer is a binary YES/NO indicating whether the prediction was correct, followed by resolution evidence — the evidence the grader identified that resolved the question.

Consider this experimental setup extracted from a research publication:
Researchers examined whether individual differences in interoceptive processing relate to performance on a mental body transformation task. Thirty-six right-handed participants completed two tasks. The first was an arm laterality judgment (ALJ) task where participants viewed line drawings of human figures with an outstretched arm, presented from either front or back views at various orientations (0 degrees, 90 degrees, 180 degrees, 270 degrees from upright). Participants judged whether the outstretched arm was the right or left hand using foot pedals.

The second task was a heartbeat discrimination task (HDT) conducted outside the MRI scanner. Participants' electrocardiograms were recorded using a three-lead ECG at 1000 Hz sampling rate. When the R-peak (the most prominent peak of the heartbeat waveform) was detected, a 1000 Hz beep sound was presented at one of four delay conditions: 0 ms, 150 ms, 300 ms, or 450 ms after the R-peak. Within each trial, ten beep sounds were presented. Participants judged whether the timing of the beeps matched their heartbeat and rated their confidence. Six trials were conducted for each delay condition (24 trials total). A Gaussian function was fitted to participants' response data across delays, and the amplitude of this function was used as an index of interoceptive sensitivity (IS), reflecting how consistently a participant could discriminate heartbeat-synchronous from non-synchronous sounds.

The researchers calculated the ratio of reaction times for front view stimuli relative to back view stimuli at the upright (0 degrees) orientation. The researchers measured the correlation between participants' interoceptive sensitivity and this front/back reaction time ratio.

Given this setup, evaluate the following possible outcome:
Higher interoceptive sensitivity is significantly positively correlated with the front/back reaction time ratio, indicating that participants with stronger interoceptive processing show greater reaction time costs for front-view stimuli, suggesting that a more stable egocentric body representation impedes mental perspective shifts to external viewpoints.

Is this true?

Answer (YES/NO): NO